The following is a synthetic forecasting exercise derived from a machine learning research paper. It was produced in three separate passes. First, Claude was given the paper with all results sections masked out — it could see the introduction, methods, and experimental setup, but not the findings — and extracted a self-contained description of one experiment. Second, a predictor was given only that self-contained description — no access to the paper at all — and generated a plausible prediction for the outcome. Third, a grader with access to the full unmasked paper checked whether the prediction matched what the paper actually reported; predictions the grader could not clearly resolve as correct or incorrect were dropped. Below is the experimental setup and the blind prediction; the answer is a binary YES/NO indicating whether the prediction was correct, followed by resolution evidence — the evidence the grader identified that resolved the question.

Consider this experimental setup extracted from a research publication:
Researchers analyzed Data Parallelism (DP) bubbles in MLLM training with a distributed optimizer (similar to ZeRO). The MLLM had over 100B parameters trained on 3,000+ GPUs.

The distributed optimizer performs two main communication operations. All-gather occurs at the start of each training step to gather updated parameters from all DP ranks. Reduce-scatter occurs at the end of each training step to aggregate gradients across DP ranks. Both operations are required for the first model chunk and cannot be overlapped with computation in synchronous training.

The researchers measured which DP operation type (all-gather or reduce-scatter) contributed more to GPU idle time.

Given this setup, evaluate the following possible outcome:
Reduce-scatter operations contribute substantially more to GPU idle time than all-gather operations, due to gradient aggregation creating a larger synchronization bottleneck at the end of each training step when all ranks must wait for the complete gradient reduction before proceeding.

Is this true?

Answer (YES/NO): YES